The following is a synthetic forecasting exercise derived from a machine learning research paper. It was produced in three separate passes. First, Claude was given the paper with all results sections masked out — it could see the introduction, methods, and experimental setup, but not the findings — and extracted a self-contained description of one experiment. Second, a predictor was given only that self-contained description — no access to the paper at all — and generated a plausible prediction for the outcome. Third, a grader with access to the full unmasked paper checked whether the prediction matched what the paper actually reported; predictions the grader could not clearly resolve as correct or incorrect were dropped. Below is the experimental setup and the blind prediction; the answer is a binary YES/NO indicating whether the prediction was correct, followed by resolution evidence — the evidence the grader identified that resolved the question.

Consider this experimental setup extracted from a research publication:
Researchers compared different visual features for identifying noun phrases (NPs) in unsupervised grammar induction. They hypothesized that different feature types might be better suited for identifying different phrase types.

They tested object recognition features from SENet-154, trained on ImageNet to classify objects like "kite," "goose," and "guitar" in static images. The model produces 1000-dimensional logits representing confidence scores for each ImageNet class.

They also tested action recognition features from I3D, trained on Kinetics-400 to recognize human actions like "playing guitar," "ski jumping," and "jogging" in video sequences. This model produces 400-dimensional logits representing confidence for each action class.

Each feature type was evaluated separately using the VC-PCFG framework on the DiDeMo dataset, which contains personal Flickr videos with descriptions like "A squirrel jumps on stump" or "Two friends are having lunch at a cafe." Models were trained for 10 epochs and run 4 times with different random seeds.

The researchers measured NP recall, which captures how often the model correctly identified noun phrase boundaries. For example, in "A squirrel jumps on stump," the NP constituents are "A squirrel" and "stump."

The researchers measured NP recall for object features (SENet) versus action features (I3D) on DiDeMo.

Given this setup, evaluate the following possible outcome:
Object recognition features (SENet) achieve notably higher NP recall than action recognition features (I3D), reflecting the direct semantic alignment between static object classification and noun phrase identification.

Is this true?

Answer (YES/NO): YES